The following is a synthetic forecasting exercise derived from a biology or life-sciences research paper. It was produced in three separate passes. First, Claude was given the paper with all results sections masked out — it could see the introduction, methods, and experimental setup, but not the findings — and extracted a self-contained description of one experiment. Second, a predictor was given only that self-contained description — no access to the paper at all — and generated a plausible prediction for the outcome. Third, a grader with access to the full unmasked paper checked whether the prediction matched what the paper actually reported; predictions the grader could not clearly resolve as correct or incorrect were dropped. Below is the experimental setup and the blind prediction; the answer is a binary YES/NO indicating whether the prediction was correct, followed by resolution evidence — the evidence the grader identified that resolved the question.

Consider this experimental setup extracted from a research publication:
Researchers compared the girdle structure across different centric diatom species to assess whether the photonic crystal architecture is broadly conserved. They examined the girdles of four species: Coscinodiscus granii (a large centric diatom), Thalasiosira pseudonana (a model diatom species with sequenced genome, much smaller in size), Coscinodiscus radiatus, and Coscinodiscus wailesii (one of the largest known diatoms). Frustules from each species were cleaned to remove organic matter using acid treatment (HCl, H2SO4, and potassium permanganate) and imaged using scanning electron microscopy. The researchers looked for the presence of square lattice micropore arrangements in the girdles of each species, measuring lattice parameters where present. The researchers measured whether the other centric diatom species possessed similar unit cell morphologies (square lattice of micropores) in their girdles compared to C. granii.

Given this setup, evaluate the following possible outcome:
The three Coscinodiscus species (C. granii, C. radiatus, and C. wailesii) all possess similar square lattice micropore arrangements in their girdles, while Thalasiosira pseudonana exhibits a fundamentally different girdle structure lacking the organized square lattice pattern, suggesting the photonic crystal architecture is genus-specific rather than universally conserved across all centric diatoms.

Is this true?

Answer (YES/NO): NO